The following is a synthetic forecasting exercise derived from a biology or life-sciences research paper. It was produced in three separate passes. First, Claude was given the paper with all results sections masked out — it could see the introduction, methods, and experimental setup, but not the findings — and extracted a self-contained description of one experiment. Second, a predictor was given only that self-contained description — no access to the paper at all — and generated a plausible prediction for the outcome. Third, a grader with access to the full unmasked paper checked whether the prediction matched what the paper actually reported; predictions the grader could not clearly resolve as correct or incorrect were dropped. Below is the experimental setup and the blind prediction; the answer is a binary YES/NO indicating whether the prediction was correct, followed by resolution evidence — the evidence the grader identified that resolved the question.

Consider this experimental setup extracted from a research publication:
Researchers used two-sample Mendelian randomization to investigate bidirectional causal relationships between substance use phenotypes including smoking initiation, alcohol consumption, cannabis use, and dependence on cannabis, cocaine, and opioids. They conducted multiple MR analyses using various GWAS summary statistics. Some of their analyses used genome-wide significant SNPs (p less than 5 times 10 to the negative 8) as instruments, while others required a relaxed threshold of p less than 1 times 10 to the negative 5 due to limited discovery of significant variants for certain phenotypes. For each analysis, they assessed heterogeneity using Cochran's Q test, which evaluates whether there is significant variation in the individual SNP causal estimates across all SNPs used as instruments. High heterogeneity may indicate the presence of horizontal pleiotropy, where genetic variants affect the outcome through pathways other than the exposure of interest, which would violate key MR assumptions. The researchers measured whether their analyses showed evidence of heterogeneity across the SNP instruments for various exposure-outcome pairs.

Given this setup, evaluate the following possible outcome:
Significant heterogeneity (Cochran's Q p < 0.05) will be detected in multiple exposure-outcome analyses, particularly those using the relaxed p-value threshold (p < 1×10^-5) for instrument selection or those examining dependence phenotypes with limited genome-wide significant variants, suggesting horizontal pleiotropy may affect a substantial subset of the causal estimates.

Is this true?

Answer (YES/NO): NO